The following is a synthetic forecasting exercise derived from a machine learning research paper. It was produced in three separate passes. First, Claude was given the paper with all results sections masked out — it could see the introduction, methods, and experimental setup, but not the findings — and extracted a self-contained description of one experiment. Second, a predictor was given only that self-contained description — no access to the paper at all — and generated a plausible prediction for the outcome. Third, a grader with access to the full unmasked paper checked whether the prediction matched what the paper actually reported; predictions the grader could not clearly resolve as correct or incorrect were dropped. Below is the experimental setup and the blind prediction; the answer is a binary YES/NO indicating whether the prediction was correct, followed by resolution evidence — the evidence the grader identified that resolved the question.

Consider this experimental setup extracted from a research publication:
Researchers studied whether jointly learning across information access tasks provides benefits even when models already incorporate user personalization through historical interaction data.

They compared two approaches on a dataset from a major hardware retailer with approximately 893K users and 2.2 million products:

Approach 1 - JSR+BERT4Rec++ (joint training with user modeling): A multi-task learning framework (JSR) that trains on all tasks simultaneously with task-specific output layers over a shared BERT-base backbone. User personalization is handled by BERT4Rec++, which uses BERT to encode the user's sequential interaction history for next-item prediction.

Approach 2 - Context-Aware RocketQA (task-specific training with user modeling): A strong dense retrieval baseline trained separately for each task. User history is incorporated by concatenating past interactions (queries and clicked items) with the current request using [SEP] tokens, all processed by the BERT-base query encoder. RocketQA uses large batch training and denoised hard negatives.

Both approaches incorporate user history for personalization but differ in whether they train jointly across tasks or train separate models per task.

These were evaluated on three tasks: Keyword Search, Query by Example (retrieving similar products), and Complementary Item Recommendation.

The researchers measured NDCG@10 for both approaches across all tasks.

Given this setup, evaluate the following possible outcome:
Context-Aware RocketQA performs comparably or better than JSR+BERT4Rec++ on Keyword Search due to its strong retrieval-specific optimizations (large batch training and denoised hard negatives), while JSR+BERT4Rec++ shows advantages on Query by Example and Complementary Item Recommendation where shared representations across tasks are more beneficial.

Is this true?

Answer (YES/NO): NO